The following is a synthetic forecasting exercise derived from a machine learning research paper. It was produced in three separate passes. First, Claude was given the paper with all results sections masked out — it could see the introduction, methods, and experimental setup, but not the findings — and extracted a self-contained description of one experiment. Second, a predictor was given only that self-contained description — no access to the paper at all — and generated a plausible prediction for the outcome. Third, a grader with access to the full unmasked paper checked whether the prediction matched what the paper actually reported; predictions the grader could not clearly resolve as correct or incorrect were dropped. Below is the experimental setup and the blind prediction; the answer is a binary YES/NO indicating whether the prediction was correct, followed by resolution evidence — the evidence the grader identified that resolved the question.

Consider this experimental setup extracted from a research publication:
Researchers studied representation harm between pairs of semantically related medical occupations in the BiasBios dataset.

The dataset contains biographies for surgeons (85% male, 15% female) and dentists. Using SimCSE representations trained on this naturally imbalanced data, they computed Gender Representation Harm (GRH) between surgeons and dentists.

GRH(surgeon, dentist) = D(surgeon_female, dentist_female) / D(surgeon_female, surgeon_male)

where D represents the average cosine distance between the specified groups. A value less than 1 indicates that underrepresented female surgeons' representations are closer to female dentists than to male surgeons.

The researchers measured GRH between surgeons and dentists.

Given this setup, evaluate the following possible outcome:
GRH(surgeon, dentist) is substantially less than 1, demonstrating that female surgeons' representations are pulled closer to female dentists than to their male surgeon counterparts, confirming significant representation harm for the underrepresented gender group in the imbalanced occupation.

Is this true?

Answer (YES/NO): NO